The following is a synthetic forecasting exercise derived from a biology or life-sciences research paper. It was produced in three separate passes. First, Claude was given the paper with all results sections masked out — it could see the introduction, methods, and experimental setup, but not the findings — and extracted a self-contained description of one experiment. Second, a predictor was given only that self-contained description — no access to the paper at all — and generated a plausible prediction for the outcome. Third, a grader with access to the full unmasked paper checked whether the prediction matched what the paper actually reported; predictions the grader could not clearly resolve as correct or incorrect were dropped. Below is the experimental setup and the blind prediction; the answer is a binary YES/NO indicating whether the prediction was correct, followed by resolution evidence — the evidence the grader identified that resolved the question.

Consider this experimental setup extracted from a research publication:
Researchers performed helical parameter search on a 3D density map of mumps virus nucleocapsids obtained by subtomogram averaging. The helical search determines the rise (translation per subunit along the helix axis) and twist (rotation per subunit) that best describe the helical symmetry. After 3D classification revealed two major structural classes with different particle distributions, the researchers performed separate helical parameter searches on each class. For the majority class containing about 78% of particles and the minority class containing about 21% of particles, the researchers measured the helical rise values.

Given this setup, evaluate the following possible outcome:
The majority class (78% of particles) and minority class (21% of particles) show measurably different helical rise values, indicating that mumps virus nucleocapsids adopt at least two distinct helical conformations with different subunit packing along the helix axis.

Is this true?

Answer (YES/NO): YES